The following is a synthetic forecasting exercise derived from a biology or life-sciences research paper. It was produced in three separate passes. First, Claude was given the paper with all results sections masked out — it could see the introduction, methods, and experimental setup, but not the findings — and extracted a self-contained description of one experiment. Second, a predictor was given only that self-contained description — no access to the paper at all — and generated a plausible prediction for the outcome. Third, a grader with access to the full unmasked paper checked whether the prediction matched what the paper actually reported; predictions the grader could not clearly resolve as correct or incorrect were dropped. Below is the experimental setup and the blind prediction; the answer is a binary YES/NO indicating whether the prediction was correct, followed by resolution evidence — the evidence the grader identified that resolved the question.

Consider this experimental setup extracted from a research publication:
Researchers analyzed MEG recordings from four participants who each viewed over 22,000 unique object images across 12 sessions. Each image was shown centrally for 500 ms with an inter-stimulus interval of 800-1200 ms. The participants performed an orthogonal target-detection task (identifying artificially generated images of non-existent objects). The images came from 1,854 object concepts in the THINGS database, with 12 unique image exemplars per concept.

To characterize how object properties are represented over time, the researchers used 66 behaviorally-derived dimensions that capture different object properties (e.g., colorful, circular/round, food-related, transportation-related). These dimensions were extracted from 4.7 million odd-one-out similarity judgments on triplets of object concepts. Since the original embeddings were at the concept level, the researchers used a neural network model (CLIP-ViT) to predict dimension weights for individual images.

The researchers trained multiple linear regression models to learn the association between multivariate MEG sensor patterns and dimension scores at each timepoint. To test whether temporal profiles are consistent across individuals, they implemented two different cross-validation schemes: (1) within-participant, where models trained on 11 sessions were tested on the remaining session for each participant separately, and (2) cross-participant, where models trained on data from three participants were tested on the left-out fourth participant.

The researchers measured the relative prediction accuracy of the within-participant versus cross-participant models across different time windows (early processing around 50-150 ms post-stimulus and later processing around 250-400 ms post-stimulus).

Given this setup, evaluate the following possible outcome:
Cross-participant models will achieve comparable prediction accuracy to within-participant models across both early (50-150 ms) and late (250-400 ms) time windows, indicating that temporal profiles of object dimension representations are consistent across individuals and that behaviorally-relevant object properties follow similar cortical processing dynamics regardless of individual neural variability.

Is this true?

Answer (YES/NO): NO